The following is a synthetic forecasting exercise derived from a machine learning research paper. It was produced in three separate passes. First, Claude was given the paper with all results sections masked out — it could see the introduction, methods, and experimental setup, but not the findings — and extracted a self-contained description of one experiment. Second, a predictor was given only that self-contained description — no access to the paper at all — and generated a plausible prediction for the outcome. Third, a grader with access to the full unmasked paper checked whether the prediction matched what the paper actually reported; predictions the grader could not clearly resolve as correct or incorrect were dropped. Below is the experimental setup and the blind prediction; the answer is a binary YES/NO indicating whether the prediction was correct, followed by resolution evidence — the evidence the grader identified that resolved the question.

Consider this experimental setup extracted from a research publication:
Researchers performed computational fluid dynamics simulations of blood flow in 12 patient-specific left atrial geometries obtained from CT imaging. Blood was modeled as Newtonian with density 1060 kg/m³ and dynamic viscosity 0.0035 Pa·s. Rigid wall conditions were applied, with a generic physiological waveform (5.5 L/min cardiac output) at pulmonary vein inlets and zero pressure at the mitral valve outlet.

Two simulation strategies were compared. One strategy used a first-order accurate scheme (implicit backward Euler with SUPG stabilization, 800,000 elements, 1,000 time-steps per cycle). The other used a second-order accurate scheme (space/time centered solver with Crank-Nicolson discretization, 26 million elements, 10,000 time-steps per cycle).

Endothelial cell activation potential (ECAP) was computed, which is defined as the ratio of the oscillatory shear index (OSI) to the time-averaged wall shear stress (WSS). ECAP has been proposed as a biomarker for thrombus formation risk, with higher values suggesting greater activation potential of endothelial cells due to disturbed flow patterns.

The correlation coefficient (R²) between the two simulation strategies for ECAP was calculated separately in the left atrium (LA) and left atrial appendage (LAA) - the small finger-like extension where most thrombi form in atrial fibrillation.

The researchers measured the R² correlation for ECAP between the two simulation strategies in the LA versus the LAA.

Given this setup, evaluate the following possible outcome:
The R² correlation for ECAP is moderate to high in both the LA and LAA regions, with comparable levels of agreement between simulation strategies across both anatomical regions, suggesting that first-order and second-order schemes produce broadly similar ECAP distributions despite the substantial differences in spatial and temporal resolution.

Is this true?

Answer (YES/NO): NO